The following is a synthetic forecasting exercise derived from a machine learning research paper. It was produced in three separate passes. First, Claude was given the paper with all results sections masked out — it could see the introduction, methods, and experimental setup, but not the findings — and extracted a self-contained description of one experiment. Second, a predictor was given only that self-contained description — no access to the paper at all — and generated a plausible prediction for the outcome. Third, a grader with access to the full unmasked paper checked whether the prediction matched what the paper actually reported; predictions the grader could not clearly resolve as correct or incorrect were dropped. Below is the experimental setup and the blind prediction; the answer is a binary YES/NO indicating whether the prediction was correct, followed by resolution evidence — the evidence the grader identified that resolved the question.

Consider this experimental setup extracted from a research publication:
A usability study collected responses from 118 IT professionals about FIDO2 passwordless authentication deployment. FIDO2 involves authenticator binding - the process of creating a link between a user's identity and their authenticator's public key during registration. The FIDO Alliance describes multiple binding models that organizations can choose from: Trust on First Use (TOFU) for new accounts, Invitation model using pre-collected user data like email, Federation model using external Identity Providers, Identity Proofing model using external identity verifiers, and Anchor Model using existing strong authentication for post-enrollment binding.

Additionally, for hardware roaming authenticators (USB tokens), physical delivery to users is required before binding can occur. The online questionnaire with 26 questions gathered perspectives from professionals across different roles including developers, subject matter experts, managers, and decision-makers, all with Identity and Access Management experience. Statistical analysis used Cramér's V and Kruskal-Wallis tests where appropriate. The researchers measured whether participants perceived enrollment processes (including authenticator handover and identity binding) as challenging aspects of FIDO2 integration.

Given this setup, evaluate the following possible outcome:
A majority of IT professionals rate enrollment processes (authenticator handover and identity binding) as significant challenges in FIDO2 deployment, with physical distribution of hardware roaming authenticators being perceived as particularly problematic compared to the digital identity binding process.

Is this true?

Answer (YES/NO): NO